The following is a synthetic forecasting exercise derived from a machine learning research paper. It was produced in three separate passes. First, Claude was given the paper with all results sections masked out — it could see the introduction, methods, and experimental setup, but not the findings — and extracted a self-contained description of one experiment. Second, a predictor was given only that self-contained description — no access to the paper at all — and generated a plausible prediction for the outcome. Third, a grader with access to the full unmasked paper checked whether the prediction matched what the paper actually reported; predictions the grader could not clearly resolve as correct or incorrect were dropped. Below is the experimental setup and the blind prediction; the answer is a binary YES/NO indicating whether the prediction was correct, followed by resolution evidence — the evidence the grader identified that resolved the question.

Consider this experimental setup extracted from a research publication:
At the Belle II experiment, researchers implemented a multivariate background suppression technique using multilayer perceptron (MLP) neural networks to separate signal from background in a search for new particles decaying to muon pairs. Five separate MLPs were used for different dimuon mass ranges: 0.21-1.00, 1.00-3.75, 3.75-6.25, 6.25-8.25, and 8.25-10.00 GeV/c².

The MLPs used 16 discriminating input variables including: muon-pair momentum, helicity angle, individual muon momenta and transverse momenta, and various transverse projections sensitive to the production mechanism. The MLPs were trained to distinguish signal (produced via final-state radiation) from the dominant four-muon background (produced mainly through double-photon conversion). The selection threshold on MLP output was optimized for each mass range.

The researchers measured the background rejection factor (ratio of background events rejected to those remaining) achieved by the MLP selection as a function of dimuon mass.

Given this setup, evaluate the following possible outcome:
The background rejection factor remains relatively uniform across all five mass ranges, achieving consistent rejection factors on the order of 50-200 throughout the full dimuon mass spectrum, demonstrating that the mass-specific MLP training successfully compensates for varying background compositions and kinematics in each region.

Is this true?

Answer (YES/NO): NO